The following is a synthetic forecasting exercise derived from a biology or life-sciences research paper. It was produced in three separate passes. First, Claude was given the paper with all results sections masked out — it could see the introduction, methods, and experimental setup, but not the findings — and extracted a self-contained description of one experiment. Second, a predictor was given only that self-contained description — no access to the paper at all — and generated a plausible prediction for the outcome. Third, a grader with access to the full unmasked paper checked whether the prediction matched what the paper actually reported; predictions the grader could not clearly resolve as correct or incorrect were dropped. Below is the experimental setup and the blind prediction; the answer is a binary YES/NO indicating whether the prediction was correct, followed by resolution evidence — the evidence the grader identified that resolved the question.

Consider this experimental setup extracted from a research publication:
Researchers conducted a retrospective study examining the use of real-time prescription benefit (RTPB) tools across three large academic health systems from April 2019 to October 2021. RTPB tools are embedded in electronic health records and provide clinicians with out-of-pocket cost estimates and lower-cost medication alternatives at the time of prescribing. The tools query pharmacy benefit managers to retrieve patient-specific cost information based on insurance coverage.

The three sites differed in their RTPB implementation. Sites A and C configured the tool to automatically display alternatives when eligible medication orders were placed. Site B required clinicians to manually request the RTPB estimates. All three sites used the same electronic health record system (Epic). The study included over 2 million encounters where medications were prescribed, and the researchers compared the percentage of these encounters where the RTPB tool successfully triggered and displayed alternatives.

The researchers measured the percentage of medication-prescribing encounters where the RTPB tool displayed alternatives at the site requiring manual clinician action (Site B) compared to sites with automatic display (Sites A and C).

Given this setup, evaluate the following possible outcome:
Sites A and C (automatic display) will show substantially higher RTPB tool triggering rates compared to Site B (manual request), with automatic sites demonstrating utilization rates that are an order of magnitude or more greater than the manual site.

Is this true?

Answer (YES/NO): NO